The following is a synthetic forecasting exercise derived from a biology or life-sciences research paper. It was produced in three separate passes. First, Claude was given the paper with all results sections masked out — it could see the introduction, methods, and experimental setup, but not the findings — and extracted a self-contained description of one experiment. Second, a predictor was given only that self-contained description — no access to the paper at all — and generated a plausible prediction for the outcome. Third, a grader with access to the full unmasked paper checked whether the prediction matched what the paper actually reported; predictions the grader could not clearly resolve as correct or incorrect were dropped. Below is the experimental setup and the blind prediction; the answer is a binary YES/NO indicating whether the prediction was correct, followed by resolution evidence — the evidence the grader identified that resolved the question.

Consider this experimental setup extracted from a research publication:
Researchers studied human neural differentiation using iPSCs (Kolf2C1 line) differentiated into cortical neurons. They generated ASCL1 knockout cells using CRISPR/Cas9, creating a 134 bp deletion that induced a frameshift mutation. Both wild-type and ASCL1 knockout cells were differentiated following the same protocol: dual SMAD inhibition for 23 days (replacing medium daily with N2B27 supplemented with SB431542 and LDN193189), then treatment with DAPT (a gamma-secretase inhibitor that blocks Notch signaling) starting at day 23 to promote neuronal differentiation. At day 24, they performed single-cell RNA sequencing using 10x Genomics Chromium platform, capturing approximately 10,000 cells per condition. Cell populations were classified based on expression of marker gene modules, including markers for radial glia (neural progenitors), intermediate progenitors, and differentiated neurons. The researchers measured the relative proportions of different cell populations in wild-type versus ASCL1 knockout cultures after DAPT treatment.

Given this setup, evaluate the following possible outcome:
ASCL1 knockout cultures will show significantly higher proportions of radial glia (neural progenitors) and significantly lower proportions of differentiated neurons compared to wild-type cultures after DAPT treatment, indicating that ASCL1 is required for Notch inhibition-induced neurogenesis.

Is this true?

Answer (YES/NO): YES